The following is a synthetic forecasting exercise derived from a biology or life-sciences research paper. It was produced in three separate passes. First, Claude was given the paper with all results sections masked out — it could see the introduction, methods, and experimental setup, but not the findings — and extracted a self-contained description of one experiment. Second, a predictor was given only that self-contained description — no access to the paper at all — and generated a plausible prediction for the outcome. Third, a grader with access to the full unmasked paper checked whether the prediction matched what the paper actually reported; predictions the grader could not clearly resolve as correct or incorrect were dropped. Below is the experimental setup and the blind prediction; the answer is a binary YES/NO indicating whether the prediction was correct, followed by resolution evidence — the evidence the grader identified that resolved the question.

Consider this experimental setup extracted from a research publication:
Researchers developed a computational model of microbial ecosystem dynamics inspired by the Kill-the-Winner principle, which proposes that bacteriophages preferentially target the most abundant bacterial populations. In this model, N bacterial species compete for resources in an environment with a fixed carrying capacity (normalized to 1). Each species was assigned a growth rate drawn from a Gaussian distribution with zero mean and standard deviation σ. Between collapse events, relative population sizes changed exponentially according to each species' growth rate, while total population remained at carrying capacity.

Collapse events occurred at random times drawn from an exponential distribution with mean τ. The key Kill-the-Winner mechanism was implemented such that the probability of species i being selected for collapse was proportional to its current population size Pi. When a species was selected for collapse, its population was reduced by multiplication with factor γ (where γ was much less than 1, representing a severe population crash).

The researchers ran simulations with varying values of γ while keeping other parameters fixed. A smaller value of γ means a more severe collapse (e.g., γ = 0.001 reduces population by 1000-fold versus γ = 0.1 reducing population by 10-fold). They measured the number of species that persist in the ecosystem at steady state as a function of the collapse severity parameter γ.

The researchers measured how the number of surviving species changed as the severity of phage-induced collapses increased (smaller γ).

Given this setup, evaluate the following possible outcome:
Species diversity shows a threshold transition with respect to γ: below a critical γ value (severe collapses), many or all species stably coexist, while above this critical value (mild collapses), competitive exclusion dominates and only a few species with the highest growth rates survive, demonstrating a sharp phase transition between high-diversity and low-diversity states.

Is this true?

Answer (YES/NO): NO